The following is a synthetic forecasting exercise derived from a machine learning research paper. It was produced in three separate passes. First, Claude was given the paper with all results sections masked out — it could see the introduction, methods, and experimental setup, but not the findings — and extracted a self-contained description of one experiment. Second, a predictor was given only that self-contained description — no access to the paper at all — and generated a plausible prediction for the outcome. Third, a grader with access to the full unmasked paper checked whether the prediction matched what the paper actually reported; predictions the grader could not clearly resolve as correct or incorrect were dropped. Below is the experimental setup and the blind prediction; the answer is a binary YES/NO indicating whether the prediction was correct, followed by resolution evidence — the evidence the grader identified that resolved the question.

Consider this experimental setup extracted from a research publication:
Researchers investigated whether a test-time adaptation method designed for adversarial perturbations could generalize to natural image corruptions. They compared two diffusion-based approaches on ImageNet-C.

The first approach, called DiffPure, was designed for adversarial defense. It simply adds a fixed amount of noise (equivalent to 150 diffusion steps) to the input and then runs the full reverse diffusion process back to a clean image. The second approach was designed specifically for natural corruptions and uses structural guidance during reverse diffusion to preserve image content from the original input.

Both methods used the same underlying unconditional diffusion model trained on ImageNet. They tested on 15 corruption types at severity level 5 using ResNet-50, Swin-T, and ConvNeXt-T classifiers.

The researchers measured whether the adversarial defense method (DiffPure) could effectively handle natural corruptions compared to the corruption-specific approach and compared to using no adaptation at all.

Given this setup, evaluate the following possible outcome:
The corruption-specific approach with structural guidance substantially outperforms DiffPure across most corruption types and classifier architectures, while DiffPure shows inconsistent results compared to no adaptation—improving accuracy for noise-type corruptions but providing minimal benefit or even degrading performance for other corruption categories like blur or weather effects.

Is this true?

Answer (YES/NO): NO